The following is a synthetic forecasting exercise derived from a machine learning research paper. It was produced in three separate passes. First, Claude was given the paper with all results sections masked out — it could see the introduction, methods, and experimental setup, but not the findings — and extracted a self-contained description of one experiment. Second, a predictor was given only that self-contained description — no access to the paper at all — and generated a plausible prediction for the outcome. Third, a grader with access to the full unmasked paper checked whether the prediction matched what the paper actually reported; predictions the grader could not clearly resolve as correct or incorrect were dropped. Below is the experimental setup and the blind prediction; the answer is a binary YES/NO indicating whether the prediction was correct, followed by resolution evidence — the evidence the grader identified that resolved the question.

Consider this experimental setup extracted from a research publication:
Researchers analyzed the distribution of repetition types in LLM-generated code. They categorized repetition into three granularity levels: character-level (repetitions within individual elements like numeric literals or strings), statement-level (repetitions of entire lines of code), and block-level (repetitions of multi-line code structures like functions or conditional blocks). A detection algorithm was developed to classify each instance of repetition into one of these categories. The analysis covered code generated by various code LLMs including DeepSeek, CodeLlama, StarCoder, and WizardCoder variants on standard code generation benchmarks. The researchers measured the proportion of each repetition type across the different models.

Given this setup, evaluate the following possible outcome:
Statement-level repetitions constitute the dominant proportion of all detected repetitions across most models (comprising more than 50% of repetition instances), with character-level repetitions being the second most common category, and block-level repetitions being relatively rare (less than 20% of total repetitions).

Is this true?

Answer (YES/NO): NO